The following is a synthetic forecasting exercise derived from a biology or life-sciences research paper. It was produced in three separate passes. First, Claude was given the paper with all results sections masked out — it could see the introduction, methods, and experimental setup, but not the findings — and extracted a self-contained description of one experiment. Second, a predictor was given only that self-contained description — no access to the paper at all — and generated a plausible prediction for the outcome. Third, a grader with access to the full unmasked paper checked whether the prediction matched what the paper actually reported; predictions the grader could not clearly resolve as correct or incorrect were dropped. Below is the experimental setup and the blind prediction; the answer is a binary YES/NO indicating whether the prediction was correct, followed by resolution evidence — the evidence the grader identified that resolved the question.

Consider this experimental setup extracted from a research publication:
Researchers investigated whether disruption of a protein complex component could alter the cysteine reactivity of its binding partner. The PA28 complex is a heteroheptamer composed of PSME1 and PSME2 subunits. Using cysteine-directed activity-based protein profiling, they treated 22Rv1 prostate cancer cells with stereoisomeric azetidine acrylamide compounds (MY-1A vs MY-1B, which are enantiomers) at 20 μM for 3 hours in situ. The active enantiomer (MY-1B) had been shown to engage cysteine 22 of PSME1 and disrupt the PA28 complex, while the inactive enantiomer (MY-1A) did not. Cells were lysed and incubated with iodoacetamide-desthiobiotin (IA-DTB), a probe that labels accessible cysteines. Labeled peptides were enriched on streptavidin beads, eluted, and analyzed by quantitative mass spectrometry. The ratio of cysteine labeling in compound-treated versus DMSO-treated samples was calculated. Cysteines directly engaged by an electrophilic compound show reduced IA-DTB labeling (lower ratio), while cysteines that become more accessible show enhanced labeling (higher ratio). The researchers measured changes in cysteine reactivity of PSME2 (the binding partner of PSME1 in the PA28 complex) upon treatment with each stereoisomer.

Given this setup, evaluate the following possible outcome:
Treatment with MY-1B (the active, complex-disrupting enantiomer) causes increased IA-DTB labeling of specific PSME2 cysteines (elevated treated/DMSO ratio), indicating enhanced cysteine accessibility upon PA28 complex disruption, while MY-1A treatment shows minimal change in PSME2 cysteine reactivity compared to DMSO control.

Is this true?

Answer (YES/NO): YES